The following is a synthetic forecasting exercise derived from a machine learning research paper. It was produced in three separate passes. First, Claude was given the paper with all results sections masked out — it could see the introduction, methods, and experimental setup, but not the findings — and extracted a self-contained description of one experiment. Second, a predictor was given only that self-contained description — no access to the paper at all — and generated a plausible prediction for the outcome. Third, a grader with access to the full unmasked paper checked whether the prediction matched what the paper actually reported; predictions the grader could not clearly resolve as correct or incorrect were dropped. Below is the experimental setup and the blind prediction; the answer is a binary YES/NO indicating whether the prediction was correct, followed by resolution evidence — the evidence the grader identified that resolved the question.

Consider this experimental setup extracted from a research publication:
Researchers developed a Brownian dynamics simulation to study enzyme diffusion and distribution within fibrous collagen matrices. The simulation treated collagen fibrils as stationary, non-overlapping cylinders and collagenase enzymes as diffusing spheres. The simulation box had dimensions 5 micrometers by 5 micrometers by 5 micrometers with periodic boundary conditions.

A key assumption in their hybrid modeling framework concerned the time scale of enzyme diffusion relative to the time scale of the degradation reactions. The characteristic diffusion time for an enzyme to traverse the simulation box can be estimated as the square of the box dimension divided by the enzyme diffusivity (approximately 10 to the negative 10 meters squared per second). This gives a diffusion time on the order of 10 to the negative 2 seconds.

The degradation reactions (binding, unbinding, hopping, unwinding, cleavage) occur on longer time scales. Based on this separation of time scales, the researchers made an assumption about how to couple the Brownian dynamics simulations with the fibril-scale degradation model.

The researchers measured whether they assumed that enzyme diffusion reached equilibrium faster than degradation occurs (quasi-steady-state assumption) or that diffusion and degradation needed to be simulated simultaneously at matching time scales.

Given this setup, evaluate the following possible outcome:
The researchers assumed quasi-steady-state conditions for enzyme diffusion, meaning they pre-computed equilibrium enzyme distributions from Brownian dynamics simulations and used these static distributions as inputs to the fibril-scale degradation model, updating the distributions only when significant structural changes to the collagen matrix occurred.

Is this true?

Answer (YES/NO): NO